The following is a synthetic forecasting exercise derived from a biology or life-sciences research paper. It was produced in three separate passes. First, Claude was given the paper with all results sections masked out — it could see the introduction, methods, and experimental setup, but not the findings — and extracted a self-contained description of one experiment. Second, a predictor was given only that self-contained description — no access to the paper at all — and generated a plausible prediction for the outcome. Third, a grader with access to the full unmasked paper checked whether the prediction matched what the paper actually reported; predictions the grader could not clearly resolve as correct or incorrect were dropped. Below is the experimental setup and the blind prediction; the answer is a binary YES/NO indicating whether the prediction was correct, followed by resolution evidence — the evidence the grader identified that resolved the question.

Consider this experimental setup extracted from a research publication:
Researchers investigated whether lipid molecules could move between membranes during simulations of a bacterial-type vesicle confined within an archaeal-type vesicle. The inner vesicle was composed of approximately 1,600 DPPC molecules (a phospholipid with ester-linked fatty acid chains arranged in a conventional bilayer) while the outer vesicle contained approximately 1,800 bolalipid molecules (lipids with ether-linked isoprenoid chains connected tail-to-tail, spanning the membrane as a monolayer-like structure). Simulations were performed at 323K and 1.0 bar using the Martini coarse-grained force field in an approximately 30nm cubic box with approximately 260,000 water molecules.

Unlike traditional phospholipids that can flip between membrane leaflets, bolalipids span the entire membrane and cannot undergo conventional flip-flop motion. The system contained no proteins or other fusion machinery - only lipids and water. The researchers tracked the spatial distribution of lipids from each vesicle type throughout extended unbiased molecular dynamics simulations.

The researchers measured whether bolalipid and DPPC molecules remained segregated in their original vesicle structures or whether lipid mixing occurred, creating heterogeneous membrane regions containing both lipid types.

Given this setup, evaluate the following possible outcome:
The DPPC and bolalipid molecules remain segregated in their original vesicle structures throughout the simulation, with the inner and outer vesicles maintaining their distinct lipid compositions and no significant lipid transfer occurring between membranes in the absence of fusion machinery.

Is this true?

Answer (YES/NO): NO